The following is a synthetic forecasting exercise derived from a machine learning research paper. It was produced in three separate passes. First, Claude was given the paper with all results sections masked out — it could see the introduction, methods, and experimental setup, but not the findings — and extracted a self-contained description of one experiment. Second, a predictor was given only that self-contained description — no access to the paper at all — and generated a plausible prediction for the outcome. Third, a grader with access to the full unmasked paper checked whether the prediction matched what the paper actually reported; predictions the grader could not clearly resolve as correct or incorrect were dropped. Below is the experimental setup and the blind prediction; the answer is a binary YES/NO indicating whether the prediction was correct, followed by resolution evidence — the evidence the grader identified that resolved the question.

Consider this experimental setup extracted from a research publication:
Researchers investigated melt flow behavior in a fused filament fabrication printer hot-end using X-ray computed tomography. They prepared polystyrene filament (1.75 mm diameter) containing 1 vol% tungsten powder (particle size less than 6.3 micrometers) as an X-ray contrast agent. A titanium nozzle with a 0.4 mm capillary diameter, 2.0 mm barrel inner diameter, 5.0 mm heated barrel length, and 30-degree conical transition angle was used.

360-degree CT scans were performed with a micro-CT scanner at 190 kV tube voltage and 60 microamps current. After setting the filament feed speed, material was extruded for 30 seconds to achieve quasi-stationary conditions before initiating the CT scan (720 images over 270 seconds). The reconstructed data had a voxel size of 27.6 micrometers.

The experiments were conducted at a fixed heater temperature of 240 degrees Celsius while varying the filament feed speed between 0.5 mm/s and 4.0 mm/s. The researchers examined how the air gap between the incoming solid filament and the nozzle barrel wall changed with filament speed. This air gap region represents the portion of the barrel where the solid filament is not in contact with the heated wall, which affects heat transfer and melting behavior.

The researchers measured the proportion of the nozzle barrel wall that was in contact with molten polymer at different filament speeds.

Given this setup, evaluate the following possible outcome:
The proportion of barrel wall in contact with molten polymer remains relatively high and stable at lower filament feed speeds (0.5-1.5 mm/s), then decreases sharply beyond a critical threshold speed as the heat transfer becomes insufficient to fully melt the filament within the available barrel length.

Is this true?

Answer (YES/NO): NO